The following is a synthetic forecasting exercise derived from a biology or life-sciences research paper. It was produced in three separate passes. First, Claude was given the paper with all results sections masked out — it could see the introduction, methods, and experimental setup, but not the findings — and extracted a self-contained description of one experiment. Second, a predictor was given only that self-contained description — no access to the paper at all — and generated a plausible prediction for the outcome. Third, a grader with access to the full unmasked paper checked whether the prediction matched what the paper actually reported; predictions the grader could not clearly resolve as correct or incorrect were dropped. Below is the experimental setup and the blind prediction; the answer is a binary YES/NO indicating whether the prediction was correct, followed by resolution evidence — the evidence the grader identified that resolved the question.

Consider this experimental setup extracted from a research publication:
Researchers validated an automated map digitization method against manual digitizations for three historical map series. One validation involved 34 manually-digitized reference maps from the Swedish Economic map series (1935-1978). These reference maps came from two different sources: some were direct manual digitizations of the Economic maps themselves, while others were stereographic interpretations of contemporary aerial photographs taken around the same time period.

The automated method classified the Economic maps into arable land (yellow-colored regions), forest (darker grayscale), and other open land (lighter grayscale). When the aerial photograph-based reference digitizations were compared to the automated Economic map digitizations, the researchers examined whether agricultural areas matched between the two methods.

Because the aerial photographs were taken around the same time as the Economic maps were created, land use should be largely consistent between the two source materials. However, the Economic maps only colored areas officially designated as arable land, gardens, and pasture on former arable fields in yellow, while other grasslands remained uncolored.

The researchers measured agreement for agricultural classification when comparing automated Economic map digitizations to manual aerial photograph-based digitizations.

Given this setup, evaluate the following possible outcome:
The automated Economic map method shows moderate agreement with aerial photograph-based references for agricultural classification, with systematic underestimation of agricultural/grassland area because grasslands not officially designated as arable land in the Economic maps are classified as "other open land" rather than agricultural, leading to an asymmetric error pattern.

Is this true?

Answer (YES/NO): NO